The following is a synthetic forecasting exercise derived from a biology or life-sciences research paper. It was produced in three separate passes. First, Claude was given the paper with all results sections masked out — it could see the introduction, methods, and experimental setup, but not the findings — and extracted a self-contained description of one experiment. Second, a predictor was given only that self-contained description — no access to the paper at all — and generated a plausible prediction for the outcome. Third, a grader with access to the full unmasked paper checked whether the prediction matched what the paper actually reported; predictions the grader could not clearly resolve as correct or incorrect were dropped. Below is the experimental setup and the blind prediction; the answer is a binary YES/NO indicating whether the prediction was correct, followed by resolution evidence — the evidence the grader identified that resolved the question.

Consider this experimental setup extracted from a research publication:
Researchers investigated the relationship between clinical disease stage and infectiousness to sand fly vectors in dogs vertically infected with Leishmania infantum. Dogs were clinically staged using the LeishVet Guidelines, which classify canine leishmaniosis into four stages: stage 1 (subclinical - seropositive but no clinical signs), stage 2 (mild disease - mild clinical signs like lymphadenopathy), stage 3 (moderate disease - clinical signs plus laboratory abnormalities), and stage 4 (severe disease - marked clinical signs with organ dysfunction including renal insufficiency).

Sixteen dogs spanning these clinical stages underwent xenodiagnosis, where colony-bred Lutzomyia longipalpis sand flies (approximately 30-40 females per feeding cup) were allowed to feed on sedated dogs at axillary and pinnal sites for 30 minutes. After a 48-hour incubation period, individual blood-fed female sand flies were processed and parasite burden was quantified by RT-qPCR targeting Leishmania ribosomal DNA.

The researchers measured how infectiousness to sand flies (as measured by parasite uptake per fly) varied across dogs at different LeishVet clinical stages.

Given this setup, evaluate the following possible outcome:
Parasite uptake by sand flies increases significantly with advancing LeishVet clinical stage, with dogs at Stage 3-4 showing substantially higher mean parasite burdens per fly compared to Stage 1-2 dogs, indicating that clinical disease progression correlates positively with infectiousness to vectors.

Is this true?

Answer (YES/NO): NO